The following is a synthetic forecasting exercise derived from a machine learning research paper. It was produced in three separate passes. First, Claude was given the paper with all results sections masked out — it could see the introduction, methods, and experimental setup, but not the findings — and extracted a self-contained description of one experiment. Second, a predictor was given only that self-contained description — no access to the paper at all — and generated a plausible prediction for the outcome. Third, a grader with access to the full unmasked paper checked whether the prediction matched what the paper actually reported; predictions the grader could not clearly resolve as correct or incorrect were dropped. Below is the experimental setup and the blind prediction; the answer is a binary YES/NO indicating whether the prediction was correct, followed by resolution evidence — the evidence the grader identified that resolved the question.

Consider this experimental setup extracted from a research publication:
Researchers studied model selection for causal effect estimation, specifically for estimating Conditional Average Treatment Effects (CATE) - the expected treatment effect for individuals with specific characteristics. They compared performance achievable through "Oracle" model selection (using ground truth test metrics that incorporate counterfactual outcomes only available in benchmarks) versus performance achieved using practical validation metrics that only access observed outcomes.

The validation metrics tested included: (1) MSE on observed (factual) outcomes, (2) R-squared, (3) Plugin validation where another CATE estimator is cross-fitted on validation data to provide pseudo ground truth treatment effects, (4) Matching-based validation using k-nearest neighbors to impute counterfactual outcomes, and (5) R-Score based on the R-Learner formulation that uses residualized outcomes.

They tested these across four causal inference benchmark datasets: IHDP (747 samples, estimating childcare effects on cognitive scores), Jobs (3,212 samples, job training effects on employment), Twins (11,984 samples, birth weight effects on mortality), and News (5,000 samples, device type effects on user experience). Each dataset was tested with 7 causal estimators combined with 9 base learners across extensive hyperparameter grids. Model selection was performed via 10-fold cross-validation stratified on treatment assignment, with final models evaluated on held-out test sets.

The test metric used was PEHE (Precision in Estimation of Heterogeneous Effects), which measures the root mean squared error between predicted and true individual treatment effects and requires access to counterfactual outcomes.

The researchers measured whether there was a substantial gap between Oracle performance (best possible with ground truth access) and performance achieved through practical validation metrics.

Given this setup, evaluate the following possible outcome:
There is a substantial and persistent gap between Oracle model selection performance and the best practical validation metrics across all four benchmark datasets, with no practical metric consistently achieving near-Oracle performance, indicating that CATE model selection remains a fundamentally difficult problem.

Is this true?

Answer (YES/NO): YES